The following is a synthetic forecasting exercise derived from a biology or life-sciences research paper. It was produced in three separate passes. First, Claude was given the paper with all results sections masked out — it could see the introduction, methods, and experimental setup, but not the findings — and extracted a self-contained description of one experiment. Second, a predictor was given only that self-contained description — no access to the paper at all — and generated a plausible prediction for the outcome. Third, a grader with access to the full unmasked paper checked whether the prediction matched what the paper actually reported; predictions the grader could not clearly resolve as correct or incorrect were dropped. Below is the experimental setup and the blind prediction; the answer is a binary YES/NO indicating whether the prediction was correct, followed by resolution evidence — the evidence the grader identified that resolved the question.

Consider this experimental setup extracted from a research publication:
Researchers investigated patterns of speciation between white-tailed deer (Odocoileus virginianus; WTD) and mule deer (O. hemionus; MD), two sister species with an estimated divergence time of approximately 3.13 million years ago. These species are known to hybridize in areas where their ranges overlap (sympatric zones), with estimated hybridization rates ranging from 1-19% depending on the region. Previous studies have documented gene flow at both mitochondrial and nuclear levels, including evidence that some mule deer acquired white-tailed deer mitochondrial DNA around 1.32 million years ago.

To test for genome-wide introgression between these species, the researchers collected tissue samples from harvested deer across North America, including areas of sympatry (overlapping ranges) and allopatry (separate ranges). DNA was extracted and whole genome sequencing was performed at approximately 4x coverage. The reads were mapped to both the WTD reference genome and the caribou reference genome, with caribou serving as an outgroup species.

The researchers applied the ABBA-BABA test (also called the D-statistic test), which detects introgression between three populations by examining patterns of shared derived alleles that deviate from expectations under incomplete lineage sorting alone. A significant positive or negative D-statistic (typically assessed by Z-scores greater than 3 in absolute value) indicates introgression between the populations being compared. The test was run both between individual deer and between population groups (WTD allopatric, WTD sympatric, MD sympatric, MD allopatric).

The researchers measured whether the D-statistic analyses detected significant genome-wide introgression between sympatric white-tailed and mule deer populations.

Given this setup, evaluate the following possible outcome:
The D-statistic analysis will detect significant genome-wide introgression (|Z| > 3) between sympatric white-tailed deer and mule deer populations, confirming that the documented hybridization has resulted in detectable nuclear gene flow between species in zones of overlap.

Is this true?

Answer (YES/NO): NO